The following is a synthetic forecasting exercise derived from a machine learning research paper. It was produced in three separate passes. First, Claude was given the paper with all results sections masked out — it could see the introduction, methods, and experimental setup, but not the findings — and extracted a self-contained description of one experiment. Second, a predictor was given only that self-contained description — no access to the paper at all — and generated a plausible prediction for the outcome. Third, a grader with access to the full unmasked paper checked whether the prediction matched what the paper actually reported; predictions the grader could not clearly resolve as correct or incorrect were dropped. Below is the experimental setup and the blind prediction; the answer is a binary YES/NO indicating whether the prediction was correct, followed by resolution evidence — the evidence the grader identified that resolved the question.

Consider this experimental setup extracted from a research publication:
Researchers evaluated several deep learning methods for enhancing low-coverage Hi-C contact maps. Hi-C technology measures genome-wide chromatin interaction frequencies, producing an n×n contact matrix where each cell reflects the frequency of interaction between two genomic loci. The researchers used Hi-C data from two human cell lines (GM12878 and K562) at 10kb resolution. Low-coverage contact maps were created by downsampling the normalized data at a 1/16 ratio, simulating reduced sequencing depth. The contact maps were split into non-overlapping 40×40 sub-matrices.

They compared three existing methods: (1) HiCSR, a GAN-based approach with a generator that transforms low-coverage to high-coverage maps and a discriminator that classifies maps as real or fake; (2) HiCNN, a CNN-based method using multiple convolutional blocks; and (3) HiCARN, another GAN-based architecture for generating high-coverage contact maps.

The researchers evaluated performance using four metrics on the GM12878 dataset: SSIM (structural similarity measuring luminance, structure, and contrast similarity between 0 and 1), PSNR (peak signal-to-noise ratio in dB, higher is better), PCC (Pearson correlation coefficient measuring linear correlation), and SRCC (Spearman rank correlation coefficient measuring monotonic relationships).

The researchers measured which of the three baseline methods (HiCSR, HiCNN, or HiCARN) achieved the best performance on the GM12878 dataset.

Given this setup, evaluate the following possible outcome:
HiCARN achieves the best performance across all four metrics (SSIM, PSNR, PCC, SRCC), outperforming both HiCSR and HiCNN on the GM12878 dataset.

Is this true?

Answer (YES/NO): NO